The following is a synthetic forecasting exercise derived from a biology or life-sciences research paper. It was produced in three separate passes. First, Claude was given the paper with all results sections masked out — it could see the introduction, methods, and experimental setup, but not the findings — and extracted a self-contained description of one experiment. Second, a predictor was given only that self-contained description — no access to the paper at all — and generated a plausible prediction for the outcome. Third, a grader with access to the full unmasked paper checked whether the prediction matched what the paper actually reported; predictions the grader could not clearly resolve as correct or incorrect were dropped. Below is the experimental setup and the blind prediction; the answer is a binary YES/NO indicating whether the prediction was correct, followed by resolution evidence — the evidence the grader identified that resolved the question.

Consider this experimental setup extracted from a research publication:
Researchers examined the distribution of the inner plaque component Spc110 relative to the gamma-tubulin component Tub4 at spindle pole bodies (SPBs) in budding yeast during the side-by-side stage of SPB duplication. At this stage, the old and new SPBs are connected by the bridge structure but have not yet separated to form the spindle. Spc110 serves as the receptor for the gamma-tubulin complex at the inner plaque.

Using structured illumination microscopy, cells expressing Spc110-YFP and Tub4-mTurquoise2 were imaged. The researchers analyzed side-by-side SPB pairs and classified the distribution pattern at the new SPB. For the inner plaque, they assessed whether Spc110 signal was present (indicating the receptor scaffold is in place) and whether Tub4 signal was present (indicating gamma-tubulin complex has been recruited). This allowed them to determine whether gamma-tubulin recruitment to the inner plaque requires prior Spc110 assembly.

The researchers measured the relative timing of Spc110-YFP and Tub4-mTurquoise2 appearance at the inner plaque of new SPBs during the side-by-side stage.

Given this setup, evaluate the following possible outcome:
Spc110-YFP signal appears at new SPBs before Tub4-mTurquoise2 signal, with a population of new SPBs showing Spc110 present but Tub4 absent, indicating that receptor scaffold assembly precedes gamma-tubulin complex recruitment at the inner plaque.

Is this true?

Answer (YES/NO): NO